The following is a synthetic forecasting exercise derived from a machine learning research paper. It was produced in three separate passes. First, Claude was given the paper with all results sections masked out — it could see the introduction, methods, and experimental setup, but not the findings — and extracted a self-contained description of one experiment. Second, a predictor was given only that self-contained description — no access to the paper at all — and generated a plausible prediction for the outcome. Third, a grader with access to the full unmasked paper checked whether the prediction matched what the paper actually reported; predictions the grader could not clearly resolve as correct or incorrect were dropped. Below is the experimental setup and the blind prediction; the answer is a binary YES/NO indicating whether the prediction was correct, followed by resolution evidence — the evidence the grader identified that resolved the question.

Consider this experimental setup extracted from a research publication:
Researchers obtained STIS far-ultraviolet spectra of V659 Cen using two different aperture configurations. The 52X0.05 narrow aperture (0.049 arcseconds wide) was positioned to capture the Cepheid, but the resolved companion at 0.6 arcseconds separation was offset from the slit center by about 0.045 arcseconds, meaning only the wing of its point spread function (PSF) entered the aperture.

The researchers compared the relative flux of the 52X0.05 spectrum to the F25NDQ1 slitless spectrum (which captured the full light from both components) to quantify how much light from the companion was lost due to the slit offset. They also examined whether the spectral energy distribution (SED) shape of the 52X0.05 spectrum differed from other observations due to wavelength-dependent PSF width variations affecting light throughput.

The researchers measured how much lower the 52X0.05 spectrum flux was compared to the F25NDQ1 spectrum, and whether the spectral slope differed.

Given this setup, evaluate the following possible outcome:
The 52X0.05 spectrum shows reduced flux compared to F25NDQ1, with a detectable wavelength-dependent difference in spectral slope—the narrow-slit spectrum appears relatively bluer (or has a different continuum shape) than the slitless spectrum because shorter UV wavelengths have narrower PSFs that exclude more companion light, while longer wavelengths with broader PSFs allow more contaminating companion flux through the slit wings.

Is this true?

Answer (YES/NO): YES